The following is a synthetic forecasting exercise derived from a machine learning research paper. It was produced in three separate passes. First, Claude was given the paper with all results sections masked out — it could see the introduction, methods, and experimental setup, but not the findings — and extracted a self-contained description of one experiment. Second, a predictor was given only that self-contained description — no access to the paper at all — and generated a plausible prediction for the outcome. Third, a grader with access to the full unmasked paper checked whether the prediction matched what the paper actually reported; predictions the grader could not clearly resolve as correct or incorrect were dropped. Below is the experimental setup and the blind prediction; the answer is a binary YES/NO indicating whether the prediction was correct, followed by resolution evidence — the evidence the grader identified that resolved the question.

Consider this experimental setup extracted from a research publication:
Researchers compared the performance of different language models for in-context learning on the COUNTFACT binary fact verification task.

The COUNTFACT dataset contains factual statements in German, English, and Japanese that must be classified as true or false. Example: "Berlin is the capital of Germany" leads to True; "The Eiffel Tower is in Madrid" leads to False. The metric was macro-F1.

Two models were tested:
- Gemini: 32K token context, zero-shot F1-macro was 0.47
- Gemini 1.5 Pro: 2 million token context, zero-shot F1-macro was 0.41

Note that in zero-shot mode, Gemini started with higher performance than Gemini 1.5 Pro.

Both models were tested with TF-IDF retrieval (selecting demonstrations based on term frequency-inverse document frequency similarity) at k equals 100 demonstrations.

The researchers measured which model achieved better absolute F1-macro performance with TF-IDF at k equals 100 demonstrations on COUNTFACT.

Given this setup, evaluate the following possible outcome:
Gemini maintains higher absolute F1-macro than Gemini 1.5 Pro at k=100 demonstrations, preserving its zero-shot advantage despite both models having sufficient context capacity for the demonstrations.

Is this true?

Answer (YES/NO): NO